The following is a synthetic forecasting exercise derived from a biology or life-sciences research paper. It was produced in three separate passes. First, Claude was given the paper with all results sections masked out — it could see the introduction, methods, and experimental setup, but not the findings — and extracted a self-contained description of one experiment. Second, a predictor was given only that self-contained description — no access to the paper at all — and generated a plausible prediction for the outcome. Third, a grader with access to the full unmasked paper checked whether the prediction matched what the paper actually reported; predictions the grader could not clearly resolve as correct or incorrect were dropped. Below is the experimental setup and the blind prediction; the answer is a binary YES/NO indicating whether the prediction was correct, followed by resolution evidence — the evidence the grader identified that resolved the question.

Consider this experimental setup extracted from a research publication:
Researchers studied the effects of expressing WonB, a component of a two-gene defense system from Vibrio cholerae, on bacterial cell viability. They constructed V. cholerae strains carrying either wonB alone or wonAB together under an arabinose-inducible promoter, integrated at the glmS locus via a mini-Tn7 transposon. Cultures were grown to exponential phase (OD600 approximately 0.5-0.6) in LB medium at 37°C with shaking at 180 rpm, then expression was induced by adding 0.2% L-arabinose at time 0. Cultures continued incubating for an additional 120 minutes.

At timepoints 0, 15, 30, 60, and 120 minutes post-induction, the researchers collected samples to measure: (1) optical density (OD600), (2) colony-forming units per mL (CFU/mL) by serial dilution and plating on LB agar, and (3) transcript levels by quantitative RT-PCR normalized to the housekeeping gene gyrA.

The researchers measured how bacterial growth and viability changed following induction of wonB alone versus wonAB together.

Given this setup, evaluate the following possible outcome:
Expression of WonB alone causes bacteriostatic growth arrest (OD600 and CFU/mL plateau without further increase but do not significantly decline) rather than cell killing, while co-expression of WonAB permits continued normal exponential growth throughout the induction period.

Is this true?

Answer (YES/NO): NO